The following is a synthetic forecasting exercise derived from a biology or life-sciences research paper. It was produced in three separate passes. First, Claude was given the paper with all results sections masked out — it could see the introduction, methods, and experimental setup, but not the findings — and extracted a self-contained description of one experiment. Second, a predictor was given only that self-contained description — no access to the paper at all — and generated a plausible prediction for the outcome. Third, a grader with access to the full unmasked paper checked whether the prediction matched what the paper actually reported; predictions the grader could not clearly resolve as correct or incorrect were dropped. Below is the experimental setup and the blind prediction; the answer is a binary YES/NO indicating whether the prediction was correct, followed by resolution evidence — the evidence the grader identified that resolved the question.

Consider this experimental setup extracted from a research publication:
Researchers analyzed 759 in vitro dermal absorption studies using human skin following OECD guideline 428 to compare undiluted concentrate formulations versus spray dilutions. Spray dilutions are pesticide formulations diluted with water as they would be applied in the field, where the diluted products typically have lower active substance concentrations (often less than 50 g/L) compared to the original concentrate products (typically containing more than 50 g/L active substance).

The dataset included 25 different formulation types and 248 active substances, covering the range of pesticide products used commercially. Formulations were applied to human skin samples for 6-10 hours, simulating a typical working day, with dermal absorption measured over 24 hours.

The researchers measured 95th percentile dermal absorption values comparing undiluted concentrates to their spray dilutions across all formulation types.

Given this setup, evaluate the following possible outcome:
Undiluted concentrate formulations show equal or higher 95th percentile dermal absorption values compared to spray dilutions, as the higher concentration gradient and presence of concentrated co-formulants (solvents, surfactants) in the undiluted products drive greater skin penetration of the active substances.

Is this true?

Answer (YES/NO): NO